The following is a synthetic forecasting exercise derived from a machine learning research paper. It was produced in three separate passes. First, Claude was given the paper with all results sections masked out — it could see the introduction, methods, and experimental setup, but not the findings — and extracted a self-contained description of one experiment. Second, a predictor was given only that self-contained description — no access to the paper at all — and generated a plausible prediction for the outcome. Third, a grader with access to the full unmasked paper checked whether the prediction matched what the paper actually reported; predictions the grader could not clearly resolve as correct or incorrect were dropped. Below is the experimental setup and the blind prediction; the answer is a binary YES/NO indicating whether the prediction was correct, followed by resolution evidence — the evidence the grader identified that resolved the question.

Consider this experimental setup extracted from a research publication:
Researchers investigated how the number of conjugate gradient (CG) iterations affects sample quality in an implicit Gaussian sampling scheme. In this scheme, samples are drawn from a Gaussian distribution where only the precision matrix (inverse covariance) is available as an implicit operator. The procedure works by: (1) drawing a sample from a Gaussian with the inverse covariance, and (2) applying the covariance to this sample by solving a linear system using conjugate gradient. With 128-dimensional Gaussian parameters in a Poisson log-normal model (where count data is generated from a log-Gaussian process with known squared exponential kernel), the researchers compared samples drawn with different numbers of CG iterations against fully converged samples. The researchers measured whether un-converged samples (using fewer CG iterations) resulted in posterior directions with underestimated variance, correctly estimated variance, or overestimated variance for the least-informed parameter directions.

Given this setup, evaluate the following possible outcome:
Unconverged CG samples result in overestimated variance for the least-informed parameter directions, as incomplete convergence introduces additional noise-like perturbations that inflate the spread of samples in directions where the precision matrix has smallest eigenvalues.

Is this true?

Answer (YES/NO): NO